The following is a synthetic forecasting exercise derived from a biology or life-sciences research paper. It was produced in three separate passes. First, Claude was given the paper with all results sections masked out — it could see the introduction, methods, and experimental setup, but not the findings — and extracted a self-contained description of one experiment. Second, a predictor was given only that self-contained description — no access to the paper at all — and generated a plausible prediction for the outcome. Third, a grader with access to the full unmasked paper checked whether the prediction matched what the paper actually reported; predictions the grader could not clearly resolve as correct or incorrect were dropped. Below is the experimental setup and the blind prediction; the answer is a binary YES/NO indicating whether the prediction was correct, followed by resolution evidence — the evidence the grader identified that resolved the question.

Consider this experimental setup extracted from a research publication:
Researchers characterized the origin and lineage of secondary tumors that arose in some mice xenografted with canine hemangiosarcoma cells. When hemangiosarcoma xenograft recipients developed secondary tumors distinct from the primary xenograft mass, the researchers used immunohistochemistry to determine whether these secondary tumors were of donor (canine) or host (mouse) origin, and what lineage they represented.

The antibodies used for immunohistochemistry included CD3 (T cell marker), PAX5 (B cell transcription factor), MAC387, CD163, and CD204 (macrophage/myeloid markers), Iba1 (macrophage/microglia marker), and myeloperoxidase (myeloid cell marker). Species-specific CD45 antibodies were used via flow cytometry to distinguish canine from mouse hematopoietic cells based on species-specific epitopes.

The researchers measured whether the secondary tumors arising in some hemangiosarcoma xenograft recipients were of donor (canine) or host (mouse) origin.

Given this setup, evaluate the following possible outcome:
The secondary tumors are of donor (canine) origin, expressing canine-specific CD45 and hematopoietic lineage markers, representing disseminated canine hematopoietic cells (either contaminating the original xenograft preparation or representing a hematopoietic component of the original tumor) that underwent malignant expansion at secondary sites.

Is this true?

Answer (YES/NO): NO